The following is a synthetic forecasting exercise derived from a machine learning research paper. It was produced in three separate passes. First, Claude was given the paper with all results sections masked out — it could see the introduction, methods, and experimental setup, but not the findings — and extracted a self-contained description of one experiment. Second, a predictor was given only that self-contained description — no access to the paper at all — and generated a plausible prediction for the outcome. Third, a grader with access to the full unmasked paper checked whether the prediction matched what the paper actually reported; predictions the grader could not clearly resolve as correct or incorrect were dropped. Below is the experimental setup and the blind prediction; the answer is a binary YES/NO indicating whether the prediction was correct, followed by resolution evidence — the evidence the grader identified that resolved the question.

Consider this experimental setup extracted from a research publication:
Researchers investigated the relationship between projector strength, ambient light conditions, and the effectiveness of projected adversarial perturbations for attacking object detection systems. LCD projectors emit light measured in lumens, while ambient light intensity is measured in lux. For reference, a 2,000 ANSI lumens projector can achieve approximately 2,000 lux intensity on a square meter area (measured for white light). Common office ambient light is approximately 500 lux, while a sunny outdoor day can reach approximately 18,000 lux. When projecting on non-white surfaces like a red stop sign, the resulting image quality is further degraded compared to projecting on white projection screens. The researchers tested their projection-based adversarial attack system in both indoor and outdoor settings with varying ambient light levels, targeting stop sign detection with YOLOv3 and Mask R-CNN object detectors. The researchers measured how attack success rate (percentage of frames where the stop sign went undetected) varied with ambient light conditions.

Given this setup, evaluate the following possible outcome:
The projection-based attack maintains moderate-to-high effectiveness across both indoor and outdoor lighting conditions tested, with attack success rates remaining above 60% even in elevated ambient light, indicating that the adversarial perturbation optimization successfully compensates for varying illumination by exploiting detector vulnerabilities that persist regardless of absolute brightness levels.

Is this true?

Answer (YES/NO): NO